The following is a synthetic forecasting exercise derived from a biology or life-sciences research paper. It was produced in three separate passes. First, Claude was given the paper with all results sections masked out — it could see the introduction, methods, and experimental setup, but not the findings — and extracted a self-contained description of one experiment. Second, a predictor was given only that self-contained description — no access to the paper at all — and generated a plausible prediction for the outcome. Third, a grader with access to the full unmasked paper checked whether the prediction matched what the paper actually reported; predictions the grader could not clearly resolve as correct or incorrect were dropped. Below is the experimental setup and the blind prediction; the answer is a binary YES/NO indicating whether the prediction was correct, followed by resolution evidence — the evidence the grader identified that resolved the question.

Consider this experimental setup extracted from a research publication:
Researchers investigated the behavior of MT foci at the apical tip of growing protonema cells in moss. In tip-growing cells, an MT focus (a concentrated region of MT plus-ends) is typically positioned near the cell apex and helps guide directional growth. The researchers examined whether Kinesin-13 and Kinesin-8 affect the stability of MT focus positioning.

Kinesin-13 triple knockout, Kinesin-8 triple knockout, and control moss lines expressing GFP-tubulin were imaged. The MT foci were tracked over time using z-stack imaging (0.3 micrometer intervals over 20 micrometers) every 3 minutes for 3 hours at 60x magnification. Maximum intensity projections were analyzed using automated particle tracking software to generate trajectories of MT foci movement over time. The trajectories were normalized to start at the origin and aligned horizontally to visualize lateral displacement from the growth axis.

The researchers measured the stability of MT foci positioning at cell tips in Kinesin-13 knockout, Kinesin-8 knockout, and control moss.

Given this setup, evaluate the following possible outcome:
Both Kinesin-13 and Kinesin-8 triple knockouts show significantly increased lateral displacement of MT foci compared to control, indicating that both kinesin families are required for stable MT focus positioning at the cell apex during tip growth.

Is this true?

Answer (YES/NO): YES